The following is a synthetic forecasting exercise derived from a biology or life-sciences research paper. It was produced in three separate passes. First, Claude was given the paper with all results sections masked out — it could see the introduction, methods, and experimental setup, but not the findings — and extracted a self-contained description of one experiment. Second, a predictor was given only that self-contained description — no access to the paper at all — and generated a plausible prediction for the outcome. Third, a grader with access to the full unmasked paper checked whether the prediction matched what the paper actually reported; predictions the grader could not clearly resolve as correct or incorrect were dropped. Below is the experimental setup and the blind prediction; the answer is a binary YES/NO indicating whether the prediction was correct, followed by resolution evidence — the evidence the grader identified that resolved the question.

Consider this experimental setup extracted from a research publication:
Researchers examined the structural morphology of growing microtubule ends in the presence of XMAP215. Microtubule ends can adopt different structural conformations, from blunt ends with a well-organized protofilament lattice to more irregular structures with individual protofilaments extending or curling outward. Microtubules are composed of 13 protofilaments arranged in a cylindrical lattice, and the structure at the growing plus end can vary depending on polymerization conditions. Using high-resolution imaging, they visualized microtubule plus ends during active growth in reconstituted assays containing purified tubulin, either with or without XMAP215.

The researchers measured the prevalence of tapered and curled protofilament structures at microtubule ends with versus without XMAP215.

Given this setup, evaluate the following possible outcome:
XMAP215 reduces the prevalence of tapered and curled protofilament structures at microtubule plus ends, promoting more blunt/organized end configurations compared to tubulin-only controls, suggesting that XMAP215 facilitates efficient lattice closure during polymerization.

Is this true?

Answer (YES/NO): NO